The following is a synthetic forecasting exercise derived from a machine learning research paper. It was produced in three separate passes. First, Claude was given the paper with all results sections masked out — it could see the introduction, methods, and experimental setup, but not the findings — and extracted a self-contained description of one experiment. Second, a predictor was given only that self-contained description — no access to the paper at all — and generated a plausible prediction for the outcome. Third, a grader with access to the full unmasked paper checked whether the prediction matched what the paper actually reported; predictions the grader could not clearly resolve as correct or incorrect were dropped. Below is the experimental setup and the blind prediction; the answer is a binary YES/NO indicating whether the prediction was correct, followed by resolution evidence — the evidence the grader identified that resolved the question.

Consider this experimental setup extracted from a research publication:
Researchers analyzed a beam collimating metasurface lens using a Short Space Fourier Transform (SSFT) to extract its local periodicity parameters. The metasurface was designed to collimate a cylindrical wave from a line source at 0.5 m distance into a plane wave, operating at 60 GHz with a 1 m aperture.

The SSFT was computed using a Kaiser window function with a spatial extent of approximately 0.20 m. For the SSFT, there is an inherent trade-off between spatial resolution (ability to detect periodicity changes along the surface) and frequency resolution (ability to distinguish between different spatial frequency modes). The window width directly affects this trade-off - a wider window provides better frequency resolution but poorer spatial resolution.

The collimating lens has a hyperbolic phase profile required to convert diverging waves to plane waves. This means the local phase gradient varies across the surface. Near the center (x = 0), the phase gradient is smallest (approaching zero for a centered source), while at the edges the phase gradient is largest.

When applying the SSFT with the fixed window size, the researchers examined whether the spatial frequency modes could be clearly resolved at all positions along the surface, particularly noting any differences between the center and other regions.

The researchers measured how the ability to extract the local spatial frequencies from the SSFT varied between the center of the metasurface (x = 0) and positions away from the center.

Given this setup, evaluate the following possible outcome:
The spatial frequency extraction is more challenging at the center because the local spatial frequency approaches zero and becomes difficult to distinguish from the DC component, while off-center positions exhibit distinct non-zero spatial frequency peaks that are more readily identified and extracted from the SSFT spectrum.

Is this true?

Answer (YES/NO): NO